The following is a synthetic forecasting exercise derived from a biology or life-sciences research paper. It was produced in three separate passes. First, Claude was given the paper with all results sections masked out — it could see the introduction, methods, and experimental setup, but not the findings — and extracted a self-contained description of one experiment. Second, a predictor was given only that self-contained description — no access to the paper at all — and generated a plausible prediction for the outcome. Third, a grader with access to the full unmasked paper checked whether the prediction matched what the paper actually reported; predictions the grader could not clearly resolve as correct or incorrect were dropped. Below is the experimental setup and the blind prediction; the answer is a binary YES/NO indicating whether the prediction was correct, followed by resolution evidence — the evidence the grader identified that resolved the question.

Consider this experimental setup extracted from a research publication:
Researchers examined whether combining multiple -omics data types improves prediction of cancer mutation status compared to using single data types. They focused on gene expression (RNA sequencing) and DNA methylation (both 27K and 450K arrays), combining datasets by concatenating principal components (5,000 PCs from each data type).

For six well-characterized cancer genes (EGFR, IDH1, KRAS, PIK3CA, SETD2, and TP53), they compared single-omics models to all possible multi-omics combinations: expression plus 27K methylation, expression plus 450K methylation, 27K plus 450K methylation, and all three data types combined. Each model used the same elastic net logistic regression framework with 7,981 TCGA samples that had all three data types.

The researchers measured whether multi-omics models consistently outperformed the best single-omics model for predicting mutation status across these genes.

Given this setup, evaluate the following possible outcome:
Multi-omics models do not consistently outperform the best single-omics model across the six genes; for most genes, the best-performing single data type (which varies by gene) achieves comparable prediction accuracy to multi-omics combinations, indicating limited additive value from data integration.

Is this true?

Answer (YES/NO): YES